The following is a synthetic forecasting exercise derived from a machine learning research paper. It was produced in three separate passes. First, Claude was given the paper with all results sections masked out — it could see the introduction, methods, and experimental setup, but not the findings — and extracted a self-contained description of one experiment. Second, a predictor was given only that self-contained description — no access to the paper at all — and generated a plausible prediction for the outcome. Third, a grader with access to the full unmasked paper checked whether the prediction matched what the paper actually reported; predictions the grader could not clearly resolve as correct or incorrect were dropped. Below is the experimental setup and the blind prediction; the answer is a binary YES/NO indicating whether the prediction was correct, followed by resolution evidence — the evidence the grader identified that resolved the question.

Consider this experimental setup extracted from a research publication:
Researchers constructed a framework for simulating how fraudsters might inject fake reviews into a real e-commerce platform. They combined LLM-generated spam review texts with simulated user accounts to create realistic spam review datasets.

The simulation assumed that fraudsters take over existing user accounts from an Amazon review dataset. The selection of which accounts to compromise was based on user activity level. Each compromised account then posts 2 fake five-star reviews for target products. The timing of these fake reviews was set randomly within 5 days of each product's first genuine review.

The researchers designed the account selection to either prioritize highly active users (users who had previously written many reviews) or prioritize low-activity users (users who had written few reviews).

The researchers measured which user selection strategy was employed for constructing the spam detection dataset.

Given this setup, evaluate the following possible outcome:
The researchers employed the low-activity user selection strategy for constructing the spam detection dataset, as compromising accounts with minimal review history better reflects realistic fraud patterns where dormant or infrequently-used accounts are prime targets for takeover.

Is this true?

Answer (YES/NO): NO